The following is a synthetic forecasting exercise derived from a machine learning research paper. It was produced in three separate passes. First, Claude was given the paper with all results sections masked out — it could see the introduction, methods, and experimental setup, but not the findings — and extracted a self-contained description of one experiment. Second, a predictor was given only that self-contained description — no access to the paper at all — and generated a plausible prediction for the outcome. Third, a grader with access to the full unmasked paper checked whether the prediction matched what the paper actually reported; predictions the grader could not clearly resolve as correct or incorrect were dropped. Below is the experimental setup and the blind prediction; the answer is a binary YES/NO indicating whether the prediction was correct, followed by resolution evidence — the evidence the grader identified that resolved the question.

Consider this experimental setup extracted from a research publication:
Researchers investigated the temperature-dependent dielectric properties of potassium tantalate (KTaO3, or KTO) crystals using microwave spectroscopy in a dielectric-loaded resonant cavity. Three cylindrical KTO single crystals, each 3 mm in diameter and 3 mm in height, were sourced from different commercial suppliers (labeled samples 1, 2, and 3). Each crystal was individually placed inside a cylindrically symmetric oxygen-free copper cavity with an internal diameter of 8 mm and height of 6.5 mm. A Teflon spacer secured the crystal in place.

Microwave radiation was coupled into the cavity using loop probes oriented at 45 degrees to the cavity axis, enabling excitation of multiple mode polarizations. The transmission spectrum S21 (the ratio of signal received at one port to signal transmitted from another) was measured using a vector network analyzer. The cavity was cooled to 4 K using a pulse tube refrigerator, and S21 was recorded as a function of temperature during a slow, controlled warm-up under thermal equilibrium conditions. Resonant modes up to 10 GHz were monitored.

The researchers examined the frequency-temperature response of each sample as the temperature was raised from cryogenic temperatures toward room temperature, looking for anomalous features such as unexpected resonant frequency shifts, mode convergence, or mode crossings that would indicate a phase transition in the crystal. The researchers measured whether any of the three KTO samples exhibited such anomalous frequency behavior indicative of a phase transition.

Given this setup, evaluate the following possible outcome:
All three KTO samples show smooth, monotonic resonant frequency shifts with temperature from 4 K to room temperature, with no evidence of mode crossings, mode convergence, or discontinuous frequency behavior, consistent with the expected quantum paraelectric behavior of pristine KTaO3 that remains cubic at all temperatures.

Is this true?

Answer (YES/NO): NO